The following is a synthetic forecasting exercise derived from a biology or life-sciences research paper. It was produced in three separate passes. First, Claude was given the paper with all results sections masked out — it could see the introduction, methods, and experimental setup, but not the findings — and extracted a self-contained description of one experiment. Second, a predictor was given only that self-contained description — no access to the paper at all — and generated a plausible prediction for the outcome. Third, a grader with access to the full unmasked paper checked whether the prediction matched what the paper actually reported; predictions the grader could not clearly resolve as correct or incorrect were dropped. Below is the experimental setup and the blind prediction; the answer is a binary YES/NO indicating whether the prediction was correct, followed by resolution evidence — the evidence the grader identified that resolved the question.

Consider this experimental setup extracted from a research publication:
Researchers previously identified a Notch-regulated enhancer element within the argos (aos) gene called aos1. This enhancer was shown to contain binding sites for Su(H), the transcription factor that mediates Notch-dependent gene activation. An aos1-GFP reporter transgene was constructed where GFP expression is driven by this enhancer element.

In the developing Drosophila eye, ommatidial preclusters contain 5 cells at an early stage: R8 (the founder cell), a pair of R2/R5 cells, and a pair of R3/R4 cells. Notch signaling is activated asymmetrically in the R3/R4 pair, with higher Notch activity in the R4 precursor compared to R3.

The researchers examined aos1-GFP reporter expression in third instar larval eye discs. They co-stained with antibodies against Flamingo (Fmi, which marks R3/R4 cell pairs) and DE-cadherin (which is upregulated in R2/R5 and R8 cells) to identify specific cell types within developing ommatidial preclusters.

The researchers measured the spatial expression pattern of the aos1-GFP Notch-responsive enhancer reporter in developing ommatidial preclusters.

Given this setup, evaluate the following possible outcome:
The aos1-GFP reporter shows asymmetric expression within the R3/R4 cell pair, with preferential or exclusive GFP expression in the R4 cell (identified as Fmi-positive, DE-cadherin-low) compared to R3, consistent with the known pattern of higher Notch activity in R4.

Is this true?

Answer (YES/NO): YES